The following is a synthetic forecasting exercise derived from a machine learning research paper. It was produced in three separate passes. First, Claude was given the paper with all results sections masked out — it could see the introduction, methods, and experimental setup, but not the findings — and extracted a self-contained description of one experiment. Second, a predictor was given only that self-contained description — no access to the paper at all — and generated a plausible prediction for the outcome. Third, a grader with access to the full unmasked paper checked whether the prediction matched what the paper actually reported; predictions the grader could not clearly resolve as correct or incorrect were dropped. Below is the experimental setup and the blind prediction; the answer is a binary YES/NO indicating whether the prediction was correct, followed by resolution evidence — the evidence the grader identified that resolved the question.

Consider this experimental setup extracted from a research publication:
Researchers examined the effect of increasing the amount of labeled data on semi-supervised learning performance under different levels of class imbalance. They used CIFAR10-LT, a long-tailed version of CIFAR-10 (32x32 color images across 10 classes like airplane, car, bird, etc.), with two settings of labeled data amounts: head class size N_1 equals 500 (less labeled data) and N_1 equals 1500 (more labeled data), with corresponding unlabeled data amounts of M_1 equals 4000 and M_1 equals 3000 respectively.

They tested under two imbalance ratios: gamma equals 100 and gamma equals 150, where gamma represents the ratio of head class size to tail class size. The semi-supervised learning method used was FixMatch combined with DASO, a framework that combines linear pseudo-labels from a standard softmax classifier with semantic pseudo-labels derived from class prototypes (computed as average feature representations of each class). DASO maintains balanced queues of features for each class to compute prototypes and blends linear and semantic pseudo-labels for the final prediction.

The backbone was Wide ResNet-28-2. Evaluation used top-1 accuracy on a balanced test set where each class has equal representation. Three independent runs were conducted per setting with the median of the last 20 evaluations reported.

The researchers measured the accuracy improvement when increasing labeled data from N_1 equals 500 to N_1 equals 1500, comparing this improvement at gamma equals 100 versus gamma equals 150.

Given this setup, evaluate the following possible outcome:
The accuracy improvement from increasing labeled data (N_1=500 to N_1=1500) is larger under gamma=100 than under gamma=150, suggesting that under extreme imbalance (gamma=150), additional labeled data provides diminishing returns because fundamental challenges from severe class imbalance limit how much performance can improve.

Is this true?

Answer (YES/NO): NO